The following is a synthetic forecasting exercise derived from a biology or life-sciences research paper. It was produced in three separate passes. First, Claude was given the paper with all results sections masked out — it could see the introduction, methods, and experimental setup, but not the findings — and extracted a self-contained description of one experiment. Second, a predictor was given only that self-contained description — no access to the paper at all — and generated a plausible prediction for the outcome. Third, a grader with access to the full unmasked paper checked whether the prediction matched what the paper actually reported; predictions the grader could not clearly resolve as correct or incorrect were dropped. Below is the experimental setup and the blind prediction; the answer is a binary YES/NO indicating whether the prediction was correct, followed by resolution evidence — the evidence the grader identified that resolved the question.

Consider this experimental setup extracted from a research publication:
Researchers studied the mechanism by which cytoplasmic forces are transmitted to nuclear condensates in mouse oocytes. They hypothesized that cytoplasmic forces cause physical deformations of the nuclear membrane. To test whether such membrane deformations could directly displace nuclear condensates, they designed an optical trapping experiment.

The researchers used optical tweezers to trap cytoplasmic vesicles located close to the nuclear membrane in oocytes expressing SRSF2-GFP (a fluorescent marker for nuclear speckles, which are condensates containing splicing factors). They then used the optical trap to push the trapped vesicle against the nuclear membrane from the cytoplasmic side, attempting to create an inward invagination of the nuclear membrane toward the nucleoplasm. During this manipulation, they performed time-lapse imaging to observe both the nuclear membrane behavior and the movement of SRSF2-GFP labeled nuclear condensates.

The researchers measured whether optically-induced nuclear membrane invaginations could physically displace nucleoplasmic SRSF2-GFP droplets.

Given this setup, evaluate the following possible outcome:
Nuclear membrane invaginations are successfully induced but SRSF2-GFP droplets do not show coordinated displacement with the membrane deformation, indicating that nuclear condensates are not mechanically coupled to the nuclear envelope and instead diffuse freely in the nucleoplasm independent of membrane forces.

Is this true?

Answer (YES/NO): NO